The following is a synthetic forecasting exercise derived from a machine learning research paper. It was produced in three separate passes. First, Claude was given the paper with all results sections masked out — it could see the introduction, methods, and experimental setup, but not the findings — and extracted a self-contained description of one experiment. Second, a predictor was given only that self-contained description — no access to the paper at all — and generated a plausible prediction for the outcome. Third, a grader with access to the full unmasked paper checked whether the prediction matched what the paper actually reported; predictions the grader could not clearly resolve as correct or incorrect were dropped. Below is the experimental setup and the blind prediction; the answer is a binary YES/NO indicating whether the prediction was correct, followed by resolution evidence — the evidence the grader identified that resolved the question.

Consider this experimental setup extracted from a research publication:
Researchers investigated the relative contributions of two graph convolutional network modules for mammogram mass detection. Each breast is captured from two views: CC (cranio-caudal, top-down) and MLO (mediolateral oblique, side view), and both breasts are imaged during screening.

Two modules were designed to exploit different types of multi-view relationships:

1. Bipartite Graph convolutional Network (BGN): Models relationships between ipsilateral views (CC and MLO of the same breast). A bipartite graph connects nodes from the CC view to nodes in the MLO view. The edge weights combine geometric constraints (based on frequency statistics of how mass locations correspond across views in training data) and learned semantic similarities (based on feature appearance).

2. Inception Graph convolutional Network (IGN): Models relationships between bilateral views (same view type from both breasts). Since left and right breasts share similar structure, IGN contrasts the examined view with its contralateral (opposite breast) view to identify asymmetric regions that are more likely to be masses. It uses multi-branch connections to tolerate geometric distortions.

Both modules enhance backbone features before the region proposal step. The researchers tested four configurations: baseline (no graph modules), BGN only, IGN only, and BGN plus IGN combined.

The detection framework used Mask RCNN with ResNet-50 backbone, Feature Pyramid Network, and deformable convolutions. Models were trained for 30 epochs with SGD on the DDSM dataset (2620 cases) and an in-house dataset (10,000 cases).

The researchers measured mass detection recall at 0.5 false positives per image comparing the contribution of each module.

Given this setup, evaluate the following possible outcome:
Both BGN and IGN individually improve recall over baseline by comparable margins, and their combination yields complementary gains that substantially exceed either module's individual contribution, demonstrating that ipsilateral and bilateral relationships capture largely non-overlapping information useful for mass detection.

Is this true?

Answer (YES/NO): NO